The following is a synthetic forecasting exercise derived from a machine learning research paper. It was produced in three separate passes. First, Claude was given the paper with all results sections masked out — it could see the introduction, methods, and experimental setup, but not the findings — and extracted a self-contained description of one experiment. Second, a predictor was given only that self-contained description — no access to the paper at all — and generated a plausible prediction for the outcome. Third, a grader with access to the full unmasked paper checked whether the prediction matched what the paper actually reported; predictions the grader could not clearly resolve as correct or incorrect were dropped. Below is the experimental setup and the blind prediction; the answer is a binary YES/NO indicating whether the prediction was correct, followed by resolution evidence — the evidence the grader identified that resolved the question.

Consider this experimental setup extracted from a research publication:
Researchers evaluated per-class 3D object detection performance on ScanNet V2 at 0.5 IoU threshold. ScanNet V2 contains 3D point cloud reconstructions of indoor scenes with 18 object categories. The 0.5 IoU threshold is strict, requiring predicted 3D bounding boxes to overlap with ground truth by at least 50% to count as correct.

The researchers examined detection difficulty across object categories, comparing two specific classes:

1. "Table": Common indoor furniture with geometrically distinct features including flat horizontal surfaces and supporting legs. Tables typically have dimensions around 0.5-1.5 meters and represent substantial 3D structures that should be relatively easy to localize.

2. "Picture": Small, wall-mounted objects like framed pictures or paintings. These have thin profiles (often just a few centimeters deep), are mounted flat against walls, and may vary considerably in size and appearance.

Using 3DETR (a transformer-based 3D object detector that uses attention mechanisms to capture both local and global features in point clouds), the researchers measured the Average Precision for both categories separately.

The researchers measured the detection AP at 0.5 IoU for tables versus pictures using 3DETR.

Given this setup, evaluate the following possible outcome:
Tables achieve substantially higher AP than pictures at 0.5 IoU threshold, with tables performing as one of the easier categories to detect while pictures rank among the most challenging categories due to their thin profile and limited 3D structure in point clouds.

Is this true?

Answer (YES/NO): NO